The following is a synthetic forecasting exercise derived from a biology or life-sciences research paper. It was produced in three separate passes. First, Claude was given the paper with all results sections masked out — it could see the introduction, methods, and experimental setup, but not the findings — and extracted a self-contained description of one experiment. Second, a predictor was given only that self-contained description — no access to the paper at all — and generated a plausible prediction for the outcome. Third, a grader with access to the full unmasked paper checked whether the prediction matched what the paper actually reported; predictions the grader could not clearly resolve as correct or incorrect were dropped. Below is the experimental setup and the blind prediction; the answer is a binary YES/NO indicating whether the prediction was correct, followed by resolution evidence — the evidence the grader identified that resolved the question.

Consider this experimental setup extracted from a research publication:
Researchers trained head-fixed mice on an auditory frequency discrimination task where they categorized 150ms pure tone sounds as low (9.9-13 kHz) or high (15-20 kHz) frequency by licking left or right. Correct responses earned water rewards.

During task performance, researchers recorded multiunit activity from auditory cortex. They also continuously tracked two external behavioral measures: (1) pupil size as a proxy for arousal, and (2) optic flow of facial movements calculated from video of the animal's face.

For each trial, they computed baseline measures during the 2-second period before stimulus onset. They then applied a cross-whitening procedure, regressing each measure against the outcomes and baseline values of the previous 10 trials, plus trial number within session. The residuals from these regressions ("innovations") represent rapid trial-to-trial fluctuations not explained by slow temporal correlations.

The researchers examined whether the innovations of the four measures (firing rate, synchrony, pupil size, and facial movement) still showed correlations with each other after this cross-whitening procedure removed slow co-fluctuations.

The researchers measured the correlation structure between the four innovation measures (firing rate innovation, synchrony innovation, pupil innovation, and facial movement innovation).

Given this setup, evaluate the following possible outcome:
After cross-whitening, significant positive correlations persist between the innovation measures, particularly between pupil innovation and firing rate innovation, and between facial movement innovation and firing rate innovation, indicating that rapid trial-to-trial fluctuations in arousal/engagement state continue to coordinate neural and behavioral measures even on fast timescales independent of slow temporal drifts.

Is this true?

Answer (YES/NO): NO